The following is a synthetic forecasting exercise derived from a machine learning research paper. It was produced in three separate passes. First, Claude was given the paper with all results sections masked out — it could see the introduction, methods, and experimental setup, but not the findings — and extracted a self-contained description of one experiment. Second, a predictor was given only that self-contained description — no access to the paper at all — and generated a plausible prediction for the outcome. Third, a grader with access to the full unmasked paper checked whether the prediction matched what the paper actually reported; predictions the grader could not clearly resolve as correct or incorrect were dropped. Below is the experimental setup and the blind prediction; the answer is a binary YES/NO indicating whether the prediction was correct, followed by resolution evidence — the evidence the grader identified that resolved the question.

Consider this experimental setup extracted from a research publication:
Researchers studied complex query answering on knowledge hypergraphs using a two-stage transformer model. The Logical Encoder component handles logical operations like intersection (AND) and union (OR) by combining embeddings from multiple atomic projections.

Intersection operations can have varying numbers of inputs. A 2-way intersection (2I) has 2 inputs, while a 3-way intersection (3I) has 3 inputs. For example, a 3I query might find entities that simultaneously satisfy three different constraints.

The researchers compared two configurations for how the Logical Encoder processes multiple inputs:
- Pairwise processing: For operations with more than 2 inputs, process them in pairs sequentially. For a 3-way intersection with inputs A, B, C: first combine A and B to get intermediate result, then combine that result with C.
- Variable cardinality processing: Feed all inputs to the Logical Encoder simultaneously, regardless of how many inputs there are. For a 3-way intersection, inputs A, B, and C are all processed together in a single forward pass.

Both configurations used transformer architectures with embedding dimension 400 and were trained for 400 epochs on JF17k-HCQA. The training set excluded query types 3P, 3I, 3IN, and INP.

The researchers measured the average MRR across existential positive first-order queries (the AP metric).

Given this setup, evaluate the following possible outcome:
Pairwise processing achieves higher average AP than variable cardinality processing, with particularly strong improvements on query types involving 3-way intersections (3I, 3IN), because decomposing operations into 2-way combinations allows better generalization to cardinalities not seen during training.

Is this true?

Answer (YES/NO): NO